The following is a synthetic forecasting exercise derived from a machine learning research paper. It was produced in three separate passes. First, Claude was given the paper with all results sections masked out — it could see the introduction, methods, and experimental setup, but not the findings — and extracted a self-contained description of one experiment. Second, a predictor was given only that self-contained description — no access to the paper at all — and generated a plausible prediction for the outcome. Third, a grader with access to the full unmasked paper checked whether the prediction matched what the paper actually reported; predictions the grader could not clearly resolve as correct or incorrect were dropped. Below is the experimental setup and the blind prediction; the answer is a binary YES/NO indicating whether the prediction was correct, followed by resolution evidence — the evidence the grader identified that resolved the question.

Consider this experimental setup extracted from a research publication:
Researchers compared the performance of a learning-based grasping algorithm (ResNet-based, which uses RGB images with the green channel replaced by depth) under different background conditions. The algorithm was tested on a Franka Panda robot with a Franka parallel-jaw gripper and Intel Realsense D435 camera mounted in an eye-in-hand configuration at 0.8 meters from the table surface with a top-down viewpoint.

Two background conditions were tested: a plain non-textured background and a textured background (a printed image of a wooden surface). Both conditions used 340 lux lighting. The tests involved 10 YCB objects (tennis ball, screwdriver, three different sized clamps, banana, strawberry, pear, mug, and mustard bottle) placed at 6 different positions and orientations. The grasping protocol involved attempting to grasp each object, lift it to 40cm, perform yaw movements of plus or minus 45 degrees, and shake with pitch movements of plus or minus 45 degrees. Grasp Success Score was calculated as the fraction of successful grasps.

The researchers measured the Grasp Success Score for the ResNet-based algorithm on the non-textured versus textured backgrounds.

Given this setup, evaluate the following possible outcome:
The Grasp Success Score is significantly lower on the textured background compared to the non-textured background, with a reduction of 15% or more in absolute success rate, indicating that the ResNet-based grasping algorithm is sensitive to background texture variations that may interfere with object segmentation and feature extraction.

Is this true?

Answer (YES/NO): YES